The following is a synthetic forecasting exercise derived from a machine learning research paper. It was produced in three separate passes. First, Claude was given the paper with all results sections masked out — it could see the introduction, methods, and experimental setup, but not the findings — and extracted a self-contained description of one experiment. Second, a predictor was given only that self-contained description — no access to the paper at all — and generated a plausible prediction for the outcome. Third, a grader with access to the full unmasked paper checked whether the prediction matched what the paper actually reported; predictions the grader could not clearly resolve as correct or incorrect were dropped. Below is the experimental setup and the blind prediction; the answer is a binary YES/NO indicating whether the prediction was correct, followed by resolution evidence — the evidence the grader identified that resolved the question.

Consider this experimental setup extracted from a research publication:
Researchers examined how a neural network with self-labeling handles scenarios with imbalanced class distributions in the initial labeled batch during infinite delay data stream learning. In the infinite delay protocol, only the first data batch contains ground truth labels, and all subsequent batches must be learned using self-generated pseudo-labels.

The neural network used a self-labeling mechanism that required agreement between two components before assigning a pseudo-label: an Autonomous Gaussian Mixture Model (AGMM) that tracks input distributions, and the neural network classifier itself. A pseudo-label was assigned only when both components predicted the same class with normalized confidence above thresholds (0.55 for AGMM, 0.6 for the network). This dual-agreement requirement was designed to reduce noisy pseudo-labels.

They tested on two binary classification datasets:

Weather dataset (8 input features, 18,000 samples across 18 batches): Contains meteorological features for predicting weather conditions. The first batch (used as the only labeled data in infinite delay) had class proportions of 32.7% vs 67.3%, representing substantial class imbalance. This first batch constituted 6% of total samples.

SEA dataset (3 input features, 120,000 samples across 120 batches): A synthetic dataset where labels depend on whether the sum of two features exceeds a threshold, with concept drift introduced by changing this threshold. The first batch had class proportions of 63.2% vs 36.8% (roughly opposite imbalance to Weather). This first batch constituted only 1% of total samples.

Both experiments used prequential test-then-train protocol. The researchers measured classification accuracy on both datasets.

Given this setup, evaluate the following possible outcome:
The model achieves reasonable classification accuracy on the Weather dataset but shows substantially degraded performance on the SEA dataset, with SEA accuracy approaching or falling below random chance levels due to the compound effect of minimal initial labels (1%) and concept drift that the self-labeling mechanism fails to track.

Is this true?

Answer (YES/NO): NO